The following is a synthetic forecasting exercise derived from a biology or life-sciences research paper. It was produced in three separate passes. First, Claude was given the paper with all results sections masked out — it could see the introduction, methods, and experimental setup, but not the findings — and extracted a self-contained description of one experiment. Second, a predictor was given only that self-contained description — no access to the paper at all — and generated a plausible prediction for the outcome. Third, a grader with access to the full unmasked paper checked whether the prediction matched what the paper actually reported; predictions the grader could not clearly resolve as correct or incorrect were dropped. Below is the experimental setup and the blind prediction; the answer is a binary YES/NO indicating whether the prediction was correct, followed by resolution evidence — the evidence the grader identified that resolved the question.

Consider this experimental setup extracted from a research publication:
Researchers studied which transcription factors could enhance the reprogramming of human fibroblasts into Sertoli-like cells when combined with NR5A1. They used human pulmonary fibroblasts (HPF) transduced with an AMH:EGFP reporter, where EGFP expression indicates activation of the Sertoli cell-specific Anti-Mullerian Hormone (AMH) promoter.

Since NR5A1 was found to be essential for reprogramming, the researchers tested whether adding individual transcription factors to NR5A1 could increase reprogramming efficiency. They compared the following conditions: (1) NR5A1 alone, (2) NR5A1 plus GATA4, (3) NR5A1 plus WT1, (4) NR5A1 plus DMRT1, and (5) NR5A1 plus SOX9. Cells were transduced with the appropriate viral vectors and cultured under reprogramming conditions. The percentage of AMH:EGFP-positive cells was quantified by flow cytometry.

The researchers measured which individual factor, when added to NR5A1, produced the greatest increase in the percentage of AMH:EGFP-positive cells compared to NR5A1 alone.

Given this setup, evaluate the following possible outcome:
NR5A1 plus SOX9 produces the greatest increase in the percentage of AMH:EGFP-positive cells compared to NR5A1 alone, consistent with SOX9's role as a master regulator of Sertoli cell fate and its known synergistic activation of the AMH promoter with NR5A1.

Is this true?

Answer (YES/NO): NO